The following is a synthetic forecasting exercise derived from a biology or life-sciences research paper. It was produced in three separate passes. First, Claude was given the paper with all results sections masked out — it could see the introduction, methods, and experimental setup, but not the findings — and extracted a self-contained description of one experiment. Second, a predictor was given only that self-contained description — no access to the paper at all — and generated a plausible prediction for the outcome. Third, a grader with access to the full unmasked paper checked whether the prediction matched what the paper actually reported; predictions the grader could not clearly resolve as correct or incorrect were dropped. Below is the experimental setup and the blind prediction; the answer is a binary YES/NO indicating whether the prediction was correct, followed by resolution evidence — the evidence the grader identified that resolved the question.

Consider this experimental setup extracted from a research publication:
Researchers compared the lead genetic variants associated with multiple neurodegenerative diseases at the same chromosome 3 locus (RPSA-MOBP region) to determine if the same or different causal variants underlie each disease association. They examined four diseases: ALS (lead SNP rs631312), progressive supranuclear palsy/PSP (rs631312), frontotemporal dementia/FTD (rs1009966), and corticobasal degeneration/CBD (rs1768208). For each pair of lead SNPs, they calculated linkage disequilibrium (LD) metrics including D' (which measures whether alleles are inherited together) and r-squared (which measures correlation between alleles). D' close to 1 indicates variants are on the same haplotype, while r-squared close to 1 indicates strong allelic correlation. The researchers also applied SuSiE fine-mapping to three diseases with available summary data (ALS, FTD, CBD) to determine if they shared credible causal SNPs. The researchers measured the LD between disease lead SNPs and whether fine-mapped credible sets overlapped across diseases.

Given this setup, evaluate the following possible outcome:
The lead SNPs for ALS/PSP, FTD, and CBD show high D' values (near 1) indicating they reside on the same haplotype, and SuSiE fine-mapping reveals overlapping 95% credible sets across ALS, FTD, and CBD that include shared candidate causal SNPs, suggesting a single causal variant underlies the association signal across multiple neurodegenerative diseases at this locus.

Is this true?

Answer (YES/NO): NO